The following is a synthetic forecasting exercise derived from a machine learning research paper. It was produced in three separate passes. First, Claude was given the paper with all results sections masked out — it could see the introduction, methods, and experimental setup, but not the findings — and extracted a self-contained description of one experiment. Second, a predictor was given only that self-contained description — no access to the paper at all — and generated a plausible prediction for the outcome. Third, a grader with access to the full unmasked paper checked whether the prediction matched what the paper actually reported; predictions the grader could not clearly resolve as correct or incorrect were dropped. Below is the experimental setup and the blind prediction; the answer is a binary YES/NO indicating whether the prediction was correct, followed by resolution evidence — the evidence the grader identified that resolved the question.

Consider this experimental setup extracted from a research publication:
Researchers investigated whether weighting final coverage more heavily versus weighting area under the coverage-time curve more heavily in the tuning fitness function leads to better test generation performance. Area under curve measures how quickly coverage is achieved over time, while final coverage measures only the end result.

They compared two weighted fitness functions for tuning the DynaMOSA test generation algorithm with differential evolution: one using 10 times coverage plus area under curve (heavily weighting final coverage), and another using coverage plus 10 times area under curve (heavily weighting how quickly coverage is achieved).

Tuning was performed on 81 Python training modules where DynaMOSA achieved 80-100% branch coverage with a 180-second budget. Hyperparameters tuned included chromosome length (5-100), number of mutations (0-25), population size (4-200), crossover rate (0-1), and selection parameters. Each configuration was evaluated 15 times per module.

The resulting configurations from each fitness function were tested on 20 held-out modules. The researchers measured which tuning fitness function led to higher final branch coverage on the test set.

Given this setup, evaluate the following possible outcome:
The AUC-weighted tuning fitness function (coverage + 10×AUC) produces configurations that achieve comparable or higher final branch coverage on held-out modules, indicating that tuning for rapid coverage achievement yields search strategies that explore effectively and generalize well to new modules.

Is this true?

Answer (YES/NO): YES